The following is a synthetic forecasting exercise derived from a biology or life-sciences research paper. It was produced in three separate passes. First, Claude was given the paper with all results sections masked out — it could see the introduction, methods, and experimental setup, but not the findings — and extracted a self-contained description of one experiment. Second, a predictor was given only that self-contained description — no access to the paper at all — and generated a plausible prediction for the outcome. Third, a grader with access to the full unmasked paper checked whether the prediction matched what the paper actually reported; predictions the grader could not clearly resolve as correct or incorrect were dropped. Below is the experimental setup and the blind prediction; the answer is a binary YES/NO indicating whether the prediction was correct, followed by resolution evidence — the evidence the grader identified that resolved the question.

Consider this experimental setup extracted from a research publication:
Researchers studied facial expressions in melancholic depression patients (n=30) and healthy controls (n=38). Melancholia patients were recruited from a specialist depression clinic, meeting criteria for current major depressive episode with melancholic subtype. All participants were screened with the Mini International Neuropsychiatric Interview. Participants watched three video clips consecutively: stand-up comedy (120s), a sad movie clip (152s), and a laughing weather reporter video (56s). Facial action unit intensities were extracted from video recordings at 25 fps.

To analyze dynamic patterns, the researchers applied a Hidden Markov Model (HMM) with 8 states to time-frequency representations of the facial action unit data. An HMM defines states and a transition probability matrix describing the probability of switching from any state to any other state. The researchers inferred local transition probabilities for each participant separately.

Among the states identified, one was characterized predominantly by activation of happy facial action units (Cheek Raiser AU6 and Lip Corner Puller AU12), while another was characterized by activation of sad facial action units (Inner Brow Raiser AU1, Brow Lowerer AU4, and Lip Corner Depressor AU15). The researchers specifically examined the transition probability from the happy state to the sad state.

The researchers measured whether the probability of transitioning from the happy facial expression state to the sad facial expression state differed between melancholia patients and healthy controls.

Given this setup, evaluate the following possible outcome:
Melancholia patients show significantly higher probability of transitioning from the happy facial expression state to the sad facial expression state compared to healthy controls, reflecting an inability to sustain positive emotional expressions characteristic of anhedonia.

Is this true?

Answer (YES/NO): YES